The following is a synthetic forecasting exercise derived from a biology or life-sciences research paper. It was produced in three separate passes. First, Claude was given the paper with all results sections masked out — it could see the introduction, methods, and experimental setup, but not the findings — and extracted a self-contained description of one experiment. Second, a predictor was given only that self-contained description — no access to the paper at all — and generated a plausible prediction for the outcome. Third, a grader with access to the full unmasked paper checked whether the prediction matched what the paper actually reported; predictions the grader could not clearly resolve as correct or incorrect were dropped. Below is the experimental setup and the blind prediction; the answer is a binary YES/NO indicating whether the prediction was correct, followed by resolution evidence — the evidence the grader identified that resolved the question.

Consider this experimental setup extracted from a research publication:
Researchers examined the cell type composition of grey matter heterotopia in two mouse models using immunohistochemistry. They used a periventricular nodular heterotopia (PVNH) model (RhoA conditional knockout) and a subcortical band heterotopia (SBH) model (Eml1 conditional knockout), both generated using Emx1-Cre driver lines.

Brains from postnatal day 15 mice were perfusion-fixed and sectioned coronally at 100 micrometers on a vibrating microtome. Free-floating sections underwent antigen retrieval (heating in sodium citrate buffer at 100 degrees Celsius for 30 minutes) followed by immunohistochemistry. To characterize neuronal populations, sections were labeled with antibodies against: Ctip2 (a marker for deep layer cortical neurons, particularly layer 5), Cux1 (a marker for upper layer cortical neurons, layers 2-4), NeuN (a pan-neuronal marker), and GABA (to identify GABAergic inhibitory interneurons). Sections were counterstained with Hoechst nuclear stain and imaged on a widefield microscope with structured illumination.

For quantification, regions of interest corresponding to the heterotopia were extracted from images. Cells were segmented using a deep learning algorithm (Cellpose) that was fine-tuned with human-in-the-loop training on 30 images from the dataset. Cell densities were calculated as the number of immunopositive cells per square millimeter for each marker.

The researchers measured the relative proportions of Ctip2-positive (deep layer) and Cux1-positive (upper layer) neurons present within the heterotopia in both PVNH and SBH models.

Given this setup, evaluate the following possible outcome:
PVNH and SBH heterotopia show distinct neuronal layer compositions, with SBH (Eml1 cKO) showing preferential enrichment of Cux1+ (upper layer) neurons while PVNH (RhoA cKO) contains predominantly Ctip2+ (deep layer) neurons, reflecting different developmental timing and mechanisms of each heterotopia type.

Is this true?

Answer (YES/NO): NO